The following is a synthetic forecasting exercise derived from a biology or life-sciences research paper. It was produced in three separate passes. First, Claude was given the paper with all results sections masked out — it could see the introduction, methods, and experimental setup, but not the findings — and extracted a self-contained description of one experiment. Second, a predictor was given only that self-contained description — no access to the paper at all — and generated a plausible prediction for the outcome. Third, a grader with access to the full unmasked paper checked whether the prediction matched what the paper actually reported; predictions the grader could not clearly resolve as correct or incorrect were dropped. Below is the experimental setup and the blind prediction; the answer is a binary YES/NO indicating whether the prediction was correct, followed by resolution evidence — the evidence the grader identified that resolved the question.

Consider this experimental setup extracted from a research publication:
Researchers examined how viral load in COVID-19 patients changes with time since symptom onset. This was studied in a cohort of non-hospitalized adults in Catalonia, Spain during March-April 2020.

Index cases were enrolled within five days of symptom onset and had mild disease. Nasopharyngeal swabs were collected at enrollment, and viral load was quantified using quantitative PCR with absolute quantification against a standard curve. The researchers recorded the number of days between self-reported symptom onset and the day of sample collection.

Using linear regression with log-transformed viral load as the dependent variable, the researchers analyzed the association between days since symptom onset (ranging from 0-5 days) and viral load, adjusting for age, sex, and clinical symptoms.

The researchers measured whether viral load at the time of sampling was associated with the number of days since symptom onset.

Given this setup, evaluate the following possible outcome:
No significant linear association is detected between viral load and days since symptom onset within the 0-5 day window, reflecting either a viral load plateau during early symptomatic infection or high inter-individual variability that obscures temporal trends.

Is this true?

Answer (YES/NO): NO